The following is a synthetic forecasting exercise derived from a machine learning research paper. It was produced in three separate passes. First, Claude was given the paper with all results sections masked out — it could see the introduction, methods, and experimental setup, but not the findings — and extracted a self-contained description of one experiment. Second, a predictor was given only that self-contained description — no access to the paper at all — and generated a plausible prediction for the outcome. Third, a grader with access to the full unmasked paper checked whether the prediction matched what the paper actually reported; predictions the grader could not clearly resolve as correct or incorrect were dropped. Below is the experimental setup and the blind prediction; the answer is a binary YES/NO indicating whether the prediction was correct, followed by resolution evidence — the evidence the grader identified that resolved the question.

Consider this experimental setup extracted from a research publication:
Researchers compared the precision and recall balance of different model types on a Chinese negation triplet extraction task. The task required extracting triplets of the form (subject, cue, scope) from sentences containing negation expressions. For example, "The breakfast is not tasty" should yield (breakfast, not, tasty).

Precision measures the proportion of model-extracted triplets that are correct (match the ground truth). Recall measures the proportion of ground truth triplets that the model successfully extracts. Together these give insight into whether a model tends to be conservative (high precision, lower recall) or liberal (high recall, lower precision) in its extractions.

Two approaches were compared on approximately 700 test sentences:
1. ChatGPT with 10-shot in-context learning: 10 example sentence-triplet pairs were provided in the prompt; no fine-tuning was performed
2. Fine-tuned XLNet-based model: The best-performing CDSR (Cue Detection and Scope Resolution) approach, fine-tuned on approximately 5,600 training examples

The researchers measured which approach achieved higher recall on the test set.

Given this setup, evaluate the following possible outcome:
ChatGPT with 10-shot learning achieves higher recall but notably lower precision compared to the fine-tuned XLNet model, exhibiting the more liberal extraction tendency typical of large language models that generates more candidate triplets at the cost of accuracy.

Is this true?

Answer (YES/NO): NO